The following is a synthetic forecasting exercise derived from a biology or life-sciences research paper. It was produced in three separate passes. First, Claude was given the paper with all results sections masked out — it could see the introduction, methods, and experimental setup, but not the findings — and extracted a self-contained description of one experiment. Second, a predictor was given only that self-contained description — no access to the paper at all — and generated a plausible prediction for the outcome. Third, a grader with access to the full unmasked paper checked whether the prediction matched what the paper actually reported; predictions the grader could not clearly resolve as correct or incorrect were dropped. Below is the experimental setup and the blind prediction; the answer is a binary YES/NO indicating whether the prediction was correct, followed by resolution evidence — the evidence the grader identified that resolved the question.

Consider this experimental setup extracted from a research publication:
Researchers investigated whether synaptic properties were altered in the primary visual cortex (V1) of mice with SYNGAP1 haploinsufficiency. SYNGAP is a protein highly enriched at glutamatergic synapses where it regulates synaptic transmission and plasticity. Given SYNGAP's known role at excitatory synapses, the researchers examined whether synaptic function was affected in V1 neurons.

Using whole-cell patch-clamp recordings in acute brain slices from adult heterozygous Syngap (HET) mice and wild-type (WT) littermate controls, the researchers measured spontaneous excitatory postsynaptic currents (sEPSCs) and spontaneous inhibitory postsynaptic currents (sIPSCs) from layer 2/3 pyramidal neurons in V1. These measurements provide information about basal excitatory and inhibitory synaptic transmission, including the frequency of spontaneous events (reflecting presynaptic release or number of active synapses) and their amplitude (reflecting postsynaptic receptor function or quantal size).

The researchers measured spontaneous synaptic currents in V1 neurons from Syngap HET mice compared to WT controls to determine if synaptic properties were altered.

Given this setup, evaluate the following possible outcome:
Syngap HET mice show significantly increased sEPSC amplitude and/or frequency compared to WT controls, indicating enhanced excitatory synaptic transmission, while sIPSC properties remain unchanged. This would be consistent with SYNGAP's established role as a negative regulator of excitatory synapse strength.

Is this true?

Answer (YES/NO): NO